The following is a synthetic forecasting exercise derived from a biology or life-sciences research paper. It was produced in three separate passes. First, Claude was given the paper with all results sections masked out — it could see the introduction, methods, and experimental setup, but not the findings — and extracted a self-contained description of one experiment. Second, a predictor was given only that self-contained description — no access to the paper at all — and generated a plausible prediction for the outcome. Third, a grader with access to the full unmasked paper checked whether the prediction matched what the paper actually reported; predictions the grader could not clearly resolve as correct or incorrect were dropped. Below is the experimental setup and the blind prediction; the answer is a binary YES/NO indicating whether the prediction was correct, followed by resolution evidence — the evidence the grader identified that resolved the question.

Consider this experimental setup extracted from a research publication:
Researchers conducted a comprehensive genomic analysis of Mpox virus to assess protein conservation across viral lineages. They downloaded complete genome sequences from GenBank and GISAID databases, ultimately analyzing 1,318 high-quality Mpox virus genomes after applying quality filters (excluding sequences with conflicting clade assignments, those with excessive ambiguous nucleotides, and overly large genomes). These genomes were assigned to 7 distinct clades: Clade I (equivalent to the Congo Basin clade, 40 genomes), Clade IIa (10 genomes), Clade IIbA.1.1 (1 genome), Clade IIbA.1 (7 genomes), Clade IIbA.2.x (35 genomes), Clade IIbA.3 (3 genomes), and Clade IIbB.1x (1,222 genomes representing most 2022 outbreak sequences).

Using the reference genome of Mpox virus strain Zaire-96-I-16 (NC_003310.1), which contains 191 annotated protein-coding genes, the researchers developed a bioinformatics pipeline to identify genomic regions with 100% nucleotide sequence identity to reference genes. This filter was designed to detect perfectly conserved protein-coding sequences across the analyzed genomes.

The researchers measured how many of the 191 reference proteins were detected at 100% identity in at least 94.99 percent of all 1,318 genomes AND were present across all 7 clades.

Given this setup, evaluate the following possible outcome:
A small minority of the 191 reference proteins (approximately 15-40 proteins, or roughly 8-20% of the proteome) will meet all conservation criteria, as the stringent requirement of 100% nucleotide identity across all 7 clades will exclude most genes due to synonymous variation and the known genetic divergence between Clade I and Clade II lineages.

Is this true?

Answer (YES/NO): NO